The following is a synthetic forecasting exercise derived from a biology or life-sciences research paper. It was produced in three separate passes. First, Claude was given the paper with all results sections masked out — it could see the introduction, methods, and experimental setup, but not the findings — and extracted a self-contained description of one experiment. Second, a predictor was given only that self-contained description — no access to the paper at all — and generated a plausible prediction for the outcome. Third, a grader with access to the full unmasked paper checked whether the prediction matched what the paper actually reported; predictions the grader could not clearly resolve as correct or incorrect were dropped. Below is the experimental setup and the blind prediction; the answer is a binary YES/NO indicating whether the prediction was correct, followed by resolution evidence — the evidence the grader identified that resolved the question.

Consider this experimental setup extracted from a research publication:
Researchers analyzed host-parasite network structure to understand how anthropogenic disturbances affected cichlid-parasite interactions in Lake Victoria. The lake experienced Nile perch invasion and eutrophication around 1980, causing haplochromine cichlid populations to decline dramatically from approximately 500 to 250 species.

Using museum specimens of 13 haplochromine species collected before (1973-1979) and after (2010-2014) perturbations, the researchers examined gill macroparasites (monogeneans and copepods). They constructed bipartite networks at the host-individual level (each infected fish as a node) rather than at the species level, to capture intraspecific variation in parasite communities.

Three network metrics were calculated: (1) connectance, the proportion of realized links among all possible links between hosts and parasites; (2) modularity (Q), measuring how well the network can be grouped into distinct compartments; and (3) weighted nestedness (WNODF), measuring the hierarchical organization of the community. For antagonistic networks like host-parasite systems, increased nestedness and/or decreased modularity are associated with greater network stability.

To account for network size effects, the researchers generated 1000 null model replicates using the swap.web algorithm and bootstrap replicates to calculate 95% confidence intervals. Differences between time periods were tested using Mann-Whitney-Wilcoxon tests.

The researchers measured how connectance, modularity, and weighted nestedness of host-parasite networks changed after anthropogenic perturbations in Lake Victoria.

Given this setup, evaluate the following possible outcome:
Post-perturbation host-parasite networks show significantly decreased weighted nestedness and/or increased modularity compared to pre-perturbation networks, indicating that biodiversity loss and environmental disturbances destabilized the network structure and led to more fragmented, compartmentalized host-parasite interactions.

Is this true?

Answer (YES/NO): YES